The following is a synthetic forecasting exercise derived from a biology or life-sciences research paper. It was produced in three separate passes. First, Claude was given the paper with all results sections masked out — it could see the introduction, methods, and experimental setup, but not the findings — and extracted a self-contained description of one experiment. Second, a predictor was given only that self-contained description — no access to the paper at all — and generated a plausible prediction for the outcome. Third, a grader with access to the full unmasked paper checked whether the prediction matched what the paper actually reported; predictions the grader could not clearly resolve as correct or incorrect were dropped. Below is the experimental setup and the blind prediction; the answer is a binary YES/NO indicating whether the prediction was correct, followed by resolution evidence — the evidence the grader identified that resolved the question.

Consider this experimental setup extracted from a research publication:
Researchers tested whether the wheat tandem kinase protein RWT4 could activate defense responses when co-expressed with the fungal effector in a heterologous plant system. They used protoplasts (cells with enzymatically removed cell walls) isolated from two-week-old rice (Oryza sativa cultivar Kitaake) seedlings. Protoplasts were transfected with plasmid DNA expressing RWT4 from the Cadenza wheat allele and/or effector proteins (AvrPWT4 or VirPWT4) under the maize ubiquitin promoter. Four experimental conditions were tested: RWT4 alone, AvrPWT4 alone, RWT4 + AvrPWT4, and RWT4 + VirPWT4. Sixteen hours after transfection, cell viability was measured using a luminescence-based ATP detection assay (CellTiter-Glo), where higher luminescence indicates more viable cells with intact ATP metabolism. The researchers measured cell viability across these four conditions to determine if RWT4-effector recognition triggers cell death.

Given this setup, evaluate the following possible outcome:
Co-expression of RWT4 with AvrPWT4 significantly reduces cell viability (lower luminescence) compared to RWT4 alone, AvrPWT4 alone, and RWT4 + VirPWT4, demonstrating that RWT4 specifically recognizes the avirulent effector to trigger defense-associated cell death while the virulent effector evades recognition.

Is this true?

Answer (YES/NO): YES